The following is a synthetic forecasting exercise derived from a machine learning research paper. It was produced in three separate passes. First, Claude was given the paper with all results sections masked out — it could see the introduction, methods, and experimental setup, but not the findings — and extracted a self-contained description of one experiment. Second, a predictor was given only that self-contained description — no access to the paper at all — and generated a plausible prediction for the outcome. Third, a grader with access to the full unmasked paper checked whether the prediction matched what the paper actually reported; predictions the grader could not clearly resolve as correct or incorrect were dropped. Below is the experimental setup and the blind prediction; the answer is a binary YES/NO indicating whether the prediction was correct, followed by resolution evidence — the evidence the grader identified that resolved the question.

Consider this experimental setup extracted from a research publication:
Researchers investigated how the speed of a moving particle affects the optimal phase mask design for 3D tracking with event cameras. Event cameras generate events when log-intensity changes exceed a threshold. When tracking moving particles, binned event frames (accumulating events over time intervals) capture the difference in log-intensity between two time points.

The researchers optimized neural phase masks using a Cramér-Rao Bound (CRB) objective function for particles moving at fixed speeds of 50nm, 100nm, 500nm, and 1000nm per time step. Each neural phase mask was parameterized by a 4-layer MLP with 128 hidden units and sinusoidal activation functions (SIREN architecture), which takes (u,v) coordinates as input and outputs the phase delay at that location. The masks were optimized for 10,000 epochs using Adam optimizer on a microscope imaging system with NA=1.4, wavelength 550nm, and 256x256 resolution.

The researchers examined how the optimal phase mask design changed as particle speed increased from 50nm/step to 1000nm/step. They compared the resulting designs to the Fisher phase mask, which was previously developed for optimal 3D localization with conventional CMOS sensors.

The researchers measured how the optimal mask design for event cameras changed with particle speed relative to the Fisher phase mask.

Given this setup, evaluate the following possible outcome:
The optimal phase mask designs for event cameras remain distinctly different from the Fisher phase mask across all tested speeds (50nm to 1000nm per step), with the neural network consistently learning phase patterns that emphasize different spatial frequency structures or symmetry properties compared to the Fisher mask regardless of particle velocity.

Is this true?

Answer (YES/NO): NO